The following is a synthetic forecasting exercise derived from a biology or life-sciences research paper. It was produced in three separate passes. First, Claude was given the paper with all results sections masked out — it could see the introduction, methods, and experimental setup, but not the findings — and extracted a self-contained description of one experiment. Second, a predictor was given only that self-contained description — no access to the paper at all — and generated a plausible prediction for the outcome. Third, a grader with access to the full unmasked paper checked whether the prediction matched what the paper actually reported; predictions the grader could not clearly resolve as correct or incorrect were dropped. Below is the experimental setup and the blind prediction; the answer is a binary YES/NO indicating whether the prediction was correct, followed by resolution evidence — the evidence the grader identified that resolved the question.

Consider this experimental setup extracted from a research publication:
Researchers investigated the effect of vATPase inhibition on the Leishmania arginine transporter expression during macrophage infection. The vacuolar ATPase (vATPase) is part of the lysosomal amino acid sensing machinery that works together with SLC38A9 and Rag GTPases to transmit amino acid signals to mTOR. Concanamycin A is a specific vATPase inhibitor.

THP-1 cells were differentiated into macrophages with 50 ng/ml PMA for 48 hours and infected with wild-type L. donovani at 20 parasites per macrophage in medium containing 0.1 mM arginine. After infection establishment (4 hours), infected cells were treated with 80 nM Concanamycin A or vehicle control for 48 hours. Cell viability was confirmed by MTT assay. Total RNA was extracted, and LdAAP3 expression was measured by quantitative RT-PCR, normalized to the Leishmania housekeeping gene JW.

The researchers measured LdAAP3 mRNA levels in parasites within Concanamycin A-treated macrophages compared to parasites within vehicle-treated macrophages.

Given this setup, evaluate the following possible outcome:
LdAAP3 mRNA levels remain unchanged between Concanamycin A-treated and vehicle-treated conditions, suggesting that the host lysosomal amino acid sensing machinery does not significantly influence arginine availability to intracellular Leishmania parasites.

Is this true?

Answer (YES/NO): NO